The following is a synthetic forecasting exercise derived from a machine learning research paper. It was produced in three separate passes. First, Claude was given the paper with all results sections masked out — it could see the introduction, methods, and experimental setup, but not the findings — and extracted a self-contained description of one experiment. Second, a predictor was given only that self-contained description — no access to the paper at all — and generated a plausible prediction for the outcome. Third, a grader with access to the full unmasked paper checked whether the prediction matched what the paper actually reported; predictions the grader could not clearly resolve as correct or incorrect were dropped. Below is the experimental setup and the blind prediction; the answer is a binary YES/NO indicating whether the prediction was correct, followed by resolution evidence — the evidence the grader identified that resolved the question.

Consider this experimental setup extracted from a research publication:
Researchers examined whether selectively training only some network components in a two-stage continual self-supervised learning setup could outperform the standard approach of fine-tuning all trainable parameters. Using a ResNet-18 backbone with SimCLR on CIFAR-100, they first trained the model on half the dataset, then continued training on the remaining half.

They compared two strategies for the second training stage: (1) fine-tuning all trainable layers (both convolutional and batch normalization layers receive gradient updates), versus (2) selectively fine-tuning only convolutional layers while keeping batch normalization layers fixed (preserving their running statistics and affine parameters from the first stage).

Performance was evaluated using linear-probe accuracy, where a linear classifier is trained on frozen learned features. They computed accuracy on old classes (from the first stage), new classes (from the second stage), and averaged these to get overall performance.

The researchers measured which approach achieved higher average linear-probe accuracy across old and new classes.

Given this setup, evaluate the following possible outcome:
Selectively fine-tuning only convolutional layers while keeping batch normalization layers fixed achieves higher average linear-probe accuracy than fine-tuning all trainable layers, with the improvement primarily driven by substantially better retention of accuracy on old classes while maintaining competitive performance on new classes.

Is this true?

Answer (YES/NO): YES